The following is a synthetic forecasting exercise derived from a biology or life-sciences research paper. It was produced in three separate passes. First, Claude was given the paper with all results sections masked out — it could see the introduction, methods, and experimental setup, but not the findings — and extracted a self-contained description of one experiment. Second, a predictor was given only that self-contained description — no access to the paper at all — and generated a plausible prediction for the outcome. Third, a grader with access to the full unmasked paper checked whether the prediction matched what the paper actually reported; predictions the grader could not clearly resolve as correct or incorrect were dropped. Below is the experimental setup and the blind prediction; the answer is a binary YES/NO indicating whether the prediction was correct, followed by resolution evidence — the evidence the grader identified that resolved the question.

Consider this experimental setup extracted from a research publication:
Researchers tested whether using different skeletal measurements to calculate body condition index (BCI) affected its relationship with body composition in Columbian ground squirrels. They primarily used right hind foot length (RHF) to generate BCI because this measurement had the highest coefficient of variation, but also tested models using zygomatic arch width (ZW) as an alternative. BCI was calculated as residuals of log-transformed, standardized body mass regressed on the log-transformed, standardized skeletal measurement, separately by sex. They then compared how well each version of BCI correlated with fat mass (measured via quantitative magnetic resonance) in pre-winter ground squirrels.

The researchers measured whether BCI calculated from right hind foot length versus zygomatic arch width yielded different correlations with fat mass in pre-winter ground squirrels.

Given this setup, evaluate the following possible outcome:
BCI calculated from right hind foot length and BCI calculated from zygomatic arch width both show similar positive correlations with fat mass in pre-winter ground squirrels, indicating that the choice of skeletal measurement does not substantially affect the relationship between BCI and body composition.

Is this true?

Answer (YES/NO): YES